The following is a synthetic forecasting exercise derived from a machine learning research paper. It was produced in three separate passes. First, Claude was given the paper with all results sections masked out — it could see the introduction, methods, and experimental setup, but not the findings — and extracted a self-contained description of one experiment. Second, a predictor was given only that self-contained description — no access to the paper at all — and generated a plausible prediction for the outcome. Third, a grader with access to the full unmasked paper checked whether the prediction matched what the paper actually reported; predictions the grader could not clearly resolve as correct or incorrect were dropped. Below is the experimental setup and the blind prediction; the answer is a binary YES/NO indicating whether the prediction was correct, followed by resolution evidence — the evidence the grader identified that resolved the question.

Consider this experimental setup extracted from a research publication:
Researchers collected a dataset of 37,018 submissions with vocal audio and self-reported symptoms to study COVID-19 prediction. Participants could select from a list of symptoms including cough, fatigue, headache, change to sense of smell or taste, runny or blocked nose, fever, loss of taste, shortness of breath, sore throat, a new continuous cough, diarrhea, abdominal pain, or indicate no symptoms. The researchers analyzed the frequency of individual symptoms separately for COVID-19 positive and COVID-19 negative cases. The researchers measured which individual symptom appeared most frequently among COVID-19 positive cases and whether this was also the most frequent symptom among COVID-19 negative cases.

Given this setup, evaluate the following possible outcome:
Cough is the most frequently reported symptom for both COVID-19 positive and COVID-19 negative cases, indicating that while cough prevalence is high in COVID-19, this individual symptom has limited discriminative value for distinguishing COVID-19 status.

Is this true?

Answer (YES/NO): YES